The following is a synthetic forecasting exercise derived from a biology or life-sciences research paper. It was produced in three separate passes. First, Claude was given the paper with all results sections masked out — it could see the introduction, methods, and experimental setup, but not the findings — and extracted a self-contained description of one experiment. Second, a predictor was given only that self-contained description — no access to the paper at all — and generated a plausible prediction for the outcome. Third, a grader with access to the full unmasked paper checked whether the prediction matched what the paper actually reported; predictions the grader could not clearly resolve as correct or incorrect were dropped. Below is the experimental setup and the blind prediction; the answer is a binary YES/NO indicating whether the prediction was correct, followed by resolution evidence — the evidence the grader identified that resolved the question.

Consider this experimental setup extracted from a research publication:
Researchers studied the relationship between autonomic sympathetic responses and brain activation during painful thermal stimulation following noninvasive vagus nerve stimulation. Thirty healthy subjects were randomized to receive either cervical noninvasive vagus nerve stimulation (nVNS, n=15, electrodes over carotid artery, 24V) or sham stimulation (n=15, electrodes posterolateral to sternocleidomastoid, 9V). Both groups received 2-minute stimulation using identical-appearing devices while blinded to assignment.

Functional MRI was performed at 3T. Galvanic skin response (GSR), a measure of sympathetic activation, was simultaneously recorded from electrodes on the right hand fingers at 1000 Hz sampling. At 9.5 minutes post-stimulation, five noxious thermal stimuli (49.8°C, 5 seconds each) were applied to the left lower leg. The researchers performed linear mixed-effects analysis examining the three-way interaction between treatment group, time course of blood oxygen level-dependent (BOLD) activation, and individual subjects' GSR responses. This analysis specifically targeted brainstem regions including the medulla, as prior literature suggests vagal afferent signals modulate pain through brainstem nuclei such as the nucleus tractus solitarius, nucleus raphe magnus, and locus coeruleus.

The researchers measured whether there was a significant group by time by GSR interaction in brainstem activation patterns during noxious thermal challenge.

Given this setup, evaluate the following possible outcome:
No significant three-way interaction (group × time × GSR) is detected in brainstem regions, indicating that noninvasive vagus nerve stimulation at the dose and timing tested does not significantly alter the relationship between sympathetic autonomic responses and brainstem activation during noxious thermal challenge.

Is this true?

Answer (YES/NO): NO